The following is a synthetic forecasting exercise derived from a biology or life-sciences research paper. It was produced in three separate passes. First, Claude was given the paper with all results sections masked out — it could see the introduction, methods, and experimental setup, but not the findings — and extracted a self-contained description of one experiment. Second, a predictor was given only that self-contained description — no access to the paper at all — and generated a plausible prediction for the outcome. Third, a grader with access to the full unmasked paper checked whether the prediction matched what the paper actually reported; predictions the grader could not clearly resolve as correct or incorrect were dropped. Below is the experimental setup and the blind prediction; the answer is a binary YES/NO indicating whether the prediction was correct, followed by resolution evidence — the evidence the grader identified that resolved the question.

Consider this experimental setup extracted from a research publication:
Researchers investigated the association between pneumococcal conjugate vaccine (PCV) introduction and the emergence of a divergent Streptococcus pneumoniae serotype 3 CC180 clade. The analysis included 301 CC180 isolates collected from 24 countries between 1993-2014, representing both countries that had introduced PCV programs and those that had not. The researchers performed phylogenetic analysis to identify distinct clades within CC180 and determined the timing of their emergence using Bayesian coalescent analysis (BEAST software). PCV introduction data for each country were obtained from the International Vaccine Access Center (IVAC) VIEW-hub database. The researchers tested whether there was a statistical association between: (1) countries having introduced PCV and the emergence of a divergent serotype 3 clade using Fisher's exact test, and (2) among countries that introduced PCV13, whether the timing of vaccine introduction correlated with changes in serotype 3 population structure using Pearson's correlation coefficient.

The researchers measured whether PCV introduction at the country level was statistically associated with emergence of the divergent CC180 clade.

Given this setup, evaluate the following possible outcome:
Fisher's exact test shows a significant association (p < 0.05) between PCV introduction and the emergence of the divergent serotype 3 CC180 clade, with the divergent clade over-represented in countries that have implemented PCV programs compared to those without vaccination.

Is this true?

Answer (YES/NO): NO